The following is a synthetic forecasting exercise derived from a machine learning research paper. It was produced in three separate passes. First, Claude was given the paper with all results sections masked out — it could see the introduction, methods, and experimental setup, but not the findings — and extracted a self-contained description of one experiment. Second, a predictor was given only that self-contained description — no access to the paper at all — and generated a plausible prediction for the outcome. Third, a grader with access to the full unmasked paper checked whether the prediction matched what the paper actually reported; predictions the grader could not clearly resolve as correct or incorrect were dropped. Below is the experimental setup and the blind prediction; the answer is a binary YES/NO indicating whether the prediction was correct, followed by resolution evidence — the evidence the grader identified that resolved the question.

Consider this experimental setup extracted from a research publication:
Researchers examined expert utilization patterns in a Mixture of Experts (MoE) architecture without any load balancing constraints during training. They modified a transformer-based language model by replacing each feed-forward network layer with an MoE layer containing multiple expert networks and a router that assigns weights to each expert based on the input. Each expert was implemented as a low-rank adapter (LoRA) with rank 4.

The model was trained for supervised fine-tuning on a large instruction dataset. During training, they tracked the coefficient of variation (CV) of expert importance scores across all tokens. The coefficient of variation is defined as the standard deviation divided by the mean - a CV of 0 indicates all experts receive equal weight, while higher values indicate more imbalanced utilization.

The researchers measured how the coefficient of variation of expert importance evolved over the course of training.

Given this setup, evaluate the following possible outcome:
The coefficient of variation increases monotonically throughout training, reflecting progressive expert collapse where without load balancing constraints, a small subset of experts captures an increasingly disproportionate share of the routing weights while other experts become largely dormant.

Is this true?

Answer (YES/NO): NO